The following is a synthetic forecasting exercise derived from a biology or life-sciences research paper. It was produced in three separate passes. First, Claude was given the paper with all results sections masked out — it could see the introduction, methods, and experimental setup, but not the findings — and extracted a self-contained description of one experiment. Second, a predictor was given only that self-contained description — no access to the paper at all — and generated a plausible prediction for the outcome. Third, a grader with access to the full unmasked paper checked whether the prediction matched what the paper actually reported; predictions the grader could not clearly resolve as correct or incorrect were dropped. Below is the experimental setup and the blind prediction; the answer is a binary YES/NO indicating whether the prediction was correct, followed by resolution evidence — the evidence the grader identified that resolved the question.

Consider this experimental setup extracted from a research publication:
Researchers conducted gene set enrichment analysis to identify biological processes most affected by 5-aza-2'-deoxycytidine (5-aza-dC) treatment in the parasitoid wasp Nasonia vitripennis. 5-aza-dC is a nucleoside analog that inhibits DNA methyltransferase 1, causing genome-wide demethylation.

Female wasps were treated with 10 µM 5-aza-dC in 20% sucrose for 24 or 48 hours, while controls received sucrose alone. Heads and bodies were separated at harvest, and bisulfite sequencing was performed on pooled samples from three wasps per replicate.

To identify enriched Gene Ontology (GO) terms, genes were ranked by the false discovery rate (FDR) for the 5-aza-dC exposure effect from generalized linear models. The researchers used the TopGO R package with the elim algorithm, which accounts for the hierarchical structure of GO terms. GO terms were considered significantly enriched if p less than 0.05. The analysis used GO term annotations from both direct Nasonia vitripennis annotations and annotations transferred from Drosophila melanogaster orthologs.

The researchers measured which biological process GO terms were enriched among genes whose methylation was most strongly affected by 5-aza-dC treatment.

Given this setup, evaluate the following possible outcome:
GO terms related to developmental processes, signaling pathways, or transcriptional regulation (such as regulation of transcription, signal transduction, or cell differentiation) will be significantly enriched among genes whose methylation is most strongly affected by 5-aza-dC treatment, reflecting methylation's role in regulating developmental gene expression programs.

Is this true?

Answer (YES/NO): YES